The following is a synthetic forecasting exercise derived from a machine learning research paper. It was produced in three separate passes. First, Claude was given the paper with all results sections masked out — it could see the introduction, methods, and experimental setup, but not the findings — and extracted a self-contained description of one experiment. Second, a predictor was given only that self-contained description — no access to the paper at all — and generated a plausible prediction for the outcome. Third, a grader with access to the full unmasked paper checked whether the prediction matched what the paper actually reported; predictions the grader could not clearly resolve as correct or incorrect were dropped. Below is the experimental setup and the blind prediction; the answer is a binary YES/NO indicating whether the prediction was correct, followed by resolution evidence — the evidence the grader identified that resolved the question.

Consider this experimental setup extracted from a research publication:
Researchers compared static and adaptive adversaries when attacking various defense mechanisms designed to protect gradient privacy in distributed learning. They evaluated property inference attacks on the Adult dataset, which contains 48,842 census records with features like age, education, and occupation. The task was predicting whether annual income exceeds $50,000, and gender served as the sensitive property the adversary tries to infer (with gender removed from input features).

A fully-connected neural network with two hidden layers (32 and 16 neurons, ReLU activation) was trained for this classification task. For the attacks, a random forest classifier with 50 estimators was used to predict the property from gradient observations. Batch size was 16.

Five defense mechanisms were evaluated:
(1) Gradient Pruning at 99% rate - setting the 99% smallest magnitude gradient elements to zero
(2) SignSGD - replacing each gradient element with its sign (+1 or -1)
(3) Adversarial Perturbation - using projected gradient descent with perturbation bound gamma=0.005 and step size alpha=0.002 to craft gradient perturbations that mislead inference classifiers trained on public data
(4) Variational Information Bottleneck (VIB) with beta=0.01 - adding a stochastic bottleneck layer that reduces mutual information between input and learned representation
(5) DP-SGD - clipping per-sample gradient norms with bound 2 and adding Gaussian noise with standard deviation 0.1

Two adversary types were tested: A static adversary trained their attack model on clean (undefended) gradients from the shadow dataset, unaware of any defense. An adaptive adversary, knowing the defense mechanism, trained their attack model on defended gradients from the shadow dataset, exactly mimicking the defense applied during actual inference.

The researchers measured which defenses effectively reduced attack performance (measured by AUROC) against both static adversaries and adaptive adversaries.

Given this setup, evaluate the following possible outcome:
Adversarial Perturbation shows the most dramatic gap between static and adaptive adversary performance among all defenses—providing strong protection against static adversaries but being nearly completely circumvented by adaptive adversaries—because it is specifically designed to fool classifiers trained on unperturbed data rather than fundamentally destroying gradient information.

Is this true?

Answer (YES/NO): NO